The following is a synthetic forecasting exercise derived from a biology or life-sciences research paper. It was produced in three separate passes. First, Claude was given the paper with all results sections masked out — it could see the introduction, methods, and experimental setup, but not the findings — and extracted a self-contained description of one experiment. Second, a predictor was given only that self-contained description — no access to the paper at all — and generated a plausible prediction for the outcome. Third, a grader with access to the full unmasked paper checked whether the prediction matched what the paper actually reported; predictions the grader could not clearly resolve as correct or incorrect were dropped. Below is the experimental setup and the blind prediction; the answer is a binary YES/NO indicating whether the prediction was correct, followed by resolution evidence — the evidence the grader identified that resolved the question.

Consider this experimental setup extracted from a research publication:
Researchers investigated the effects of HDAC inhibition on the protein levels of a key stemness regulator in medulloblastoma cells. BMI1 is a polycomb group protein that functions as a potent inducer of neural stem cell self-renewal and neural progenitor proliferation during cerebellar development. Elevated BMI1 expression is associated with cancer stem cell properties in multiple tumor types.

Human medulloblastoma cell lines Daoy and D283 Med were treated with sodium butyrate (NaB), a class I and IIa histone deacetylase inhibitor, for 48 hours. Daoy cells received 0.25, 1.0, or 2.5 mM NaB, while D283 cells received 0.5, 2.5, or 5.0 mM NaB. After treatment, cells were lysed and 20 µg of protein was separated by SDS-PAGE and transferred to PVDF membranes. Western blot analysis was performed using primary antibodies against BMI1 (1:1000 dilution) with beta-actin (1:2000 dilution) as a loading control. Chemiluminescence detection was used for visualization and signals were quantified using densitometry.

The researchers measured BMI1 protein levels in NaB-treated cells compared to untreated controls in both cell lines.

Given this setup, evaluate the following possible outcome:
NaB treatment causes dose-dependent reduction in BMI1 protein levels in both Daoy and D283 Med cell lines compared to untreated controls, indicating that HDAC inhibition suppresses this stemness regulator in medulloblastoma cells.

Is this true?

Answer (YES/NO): NO